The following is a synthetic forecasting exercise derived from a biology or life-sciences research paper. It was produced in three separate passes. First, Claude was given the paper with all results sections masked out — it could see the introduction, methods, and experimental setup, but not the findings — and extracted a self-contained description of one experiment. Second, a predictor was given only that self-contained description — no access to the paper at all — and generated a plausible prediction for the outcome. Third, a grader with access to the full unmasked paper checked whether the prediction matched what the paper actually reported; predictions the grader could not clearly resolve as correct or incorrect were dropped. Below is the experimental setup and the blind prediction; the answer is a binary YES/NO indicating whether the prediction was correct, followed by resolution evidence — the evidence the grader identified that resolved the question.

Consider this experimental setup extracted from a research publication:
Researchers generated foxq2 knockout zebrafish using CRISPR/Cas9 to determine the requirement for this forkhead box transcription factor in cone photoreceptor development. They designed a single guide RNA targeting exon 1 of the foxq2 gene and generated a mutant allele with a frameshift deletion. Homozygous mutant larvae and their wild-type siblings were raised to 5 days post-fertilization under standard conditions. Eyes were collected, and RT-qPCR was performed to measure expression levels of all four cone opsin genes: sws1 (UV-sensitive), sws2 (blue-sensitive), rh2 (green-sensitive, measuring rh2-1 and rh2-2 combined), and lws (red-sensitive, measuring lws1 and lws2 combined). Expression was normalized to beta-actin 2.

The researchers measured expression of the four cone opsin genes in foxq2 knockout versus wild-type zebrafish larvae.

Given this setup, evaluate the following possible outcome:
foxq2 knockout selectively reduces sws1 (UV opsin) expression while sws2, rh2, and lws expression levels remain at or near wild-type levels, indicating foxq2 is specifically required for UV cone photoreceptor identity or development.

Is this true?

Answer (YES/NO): NO